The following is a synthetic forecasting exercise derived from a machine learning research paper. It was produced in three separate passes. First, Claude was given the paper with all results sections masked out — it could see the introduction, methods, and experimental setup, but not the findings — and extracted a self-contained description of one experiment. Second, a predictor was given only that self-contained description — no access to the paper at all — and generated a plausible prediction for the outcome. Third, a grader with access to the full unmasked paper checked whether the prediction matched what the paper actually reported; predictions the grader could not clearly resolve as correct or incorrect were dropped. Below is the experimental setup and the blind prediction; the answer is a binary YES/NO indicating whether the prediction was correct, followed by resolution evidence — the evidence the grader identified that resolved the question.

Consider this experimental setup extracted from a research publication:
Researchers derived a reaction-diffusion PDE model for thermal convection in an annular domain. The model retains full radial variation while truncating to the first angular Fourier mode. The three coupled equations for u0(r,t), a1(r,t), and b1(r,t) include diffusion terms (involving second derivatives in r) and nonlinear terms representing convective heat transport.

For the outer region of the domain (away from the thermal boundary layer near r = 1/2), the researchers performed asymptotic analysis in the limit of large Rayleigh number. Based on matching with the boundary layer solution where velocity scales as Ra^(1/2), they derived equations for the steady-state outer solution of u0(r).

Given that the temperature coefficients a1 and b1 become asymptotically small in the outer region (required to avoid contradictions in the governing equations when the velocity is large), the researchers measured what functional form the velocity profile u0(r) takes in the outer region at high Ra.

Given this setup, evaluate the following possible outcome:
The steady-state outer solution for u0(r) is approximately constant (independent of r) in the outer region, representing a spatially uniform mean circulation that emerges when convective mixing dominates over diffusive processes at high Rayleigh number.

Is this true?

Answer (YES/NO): NO